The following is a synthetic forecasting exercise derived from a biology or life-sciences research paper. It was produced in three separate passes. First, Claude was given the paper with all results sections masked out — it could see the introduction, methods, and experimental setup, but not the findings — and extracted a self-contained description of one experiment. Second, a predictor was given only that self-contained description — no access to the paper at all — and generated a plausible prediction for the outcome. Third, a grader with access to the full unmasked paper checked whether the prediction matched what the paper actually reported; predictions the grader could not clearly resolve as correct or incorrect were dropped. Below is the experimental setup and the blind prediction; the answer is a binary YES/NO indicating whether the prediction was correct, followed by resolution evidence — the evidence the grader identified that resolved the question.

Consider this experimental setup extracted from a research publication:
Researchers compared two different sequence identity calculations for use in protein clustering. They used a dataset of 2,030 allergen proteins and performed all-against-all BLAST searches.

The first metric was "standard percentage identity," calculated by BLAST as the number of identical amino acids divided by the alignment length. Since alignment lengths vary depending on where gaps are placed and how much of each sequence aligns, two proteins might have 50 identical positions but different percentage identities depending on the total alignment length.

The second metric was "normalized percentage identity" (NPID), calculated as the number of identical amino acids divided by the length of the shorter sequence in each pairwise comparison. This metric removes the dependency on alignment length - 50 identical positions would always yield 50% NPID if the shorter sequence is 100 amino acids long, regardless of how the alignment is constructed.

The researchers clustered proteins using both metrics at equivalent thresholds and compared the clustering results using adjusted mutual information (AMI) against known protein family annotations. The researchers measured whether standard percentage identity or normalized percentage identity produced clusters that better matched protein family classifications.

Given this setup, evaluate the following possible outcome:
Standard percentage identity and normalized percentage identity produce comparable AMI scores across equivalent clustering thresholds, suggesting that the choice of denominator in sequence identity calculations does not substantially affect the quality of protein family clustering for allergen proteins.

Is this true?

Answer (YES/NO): NO